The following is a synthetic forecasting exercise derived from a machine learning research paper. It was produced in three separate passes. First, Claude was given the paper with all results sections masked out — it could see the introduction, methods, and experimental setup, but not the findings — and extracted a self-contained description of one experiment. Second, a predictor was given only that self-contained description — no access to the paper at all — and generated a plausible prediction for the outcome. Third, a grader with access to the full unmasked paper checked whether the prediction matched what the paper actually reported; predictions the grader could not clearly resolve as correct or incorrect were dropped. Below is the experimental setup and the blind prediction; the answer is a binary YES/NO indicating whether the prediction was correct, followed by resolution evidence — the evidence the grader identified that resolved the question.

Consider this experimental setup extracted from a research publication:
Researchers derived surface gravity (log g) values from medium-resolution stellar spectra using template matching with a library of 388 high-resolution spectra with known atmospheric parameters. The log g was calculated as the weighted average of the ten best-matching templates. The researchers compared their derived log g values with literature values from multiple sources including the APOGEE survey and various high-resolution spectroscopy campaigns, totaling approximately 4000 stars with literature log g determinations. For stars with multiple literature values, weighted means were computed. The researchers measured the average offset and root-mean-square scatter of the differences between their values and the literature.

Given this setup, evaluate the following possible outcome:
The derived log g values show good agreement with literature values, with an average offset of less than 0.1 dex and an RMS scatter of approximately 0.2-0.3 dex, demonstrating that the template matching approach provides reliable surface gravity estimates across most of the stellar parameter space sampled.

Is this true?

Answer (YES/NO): YES